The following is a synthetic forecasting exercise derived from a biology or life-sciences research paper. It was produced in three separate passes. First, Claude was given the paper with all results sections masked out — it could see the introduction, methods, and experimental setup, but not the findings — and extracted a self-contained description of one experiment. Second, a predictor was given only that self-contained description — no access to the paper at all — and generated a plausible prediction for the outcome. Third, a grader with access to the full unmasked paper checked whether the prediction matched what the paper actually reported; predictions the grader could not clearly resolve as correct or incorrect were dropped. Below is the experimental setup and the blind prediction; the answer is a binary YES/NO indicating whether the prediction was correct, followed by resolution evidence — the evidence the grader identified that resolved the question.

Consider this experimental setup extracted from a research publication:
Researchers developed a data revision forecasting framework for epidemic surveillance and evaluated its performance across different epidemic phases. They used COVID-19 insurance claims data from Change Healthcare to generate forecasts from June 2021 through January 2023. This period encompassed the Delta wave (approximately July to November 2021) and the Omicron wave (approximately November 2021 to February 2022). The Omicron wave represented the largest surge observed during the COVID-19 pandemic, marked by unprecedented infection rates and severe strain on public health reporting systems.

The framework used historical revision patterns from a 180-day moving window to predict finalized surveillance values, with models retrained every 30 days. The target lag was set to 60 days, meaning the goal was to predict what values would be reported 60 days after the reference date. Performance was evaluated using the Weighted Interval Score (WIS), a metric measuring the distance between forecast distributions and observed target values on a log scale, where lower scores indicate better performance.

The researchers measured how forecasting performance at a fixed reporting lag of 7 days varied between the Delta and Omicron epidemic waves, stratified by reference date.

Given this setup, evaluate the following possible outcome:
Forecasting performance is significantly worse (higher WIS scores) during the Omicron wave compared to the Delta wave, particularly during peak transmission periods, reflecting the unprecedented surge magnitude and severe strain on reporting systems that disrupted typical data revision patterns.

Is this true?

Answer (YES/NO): YES